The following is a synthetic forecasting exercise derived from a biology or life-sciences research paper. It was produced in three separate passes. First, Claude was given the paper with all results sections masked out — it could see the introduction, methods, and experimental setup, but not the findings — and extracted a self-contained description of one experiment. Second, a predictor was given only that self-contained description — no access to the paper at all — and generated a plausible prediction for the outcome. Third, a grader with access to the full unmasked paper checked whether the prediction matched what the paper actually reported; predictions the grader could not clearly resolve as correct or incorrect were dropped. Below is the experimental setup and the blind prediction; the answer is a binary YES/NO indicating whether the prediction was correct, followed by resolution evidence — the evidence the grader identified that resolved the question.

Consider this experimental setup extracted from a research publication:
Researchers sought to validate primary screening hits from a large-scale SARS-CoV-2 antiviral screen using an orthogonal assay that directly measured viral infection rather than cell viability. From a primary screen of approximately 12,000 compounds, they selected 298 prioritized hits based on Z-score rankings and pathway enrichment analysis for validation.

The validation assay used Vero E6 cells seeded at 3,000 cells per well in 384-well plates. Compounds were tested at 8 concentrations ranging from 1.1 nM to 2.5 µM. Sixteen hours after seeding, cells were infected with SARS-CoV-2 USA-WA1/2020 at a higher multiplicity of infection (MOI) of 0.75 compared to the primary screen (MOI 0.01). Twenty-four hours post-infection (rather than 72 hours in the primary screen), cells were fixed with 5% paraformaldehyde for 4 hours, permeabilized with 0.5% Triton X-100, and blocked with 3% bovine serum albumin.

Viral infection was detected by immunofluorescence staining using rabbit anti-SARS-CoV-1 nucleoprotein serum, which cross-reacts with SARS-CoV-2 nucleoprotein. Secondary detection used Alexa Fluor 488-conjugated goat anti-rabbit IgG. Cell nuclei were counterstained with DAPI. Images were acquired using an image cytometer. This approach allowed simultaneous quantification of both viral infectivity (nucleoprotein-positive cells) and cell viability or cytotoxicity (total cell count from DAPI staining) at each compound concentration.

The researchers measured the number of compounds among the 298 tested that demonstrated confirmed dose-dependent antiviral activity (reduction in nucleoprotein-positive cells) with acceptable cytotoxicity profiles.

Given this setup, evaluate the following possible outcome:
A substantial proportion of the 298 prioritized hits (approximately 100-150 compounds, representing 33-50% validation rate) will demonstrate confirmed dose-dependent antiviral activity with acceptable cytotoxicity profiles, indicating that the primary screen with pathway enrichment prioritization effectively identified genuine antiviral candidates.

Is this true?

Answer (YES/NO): NO